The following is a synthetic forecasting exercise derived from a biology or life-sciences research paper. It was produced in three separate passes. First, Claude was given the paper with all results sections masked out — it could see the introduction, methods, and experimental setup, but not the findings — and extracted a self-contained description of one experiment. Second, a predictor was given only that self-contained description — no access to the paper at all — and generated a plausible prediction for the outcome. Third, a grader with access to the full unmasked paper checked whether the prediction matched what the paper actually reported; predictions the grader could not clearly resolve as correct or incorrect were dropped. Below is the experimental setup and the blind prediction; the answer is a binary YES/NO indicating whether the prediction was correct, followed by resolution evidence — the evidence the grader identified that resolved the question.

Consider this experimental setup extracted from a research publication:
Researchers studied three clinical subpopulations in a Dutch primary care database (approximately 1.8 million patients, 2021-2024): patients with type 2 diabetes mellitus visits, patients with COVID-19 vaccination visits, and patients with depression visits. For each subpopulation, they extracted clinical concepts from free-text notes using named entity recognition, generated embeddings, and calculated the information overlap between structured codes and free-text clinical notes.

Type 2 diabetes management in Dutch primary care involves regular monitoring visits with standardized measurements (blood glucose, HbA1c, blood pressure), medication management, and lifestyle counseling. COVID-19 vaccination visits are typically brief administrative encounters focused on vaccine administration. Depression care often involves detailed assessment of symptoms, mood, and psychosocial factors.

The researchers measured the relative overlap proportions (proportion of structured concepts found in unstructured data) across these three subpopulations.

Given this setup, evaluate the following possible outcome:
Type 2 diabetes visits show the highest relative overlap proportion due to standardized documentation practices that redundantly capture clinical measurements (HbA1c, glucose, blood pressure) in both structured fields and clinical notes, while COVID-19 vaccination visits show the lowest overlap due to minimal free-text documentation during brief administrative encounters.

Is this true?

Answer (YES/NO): NO